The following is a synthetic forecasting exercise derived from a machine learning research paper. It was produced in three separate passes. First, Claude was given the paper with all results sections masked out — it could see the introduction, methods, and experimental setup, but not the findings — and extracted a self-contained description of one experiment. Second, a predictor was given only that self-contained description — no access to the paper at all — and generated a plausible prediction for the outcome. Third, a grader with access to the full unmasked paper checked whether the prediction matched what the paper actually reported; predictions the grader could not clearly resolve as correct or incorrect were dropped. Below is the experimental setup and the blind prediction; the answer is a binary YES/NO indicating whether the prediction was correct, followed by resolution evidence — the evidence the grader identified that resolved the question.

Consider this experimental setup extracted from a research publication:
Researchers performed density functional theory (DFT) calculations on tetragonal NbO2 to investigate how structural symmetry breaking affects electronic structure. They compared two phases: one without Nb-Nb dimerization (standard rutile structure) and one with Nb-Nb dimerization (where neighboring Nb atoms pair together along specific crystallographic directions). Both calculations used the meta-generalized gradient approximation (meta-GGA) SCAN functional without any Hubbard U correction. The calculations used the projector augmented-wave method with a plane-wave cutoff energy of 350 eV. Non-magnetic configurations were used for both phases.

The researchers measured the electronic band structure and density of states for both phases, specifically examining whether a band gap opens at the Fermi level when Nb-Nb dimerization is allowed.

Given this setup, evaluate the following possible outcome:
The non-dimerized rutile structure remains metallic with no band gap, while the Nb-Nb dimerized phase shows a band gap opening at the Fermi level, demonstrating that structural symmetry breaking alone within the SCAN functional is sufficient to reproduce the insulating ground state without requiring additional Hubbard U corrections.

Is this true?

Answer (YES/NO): YES